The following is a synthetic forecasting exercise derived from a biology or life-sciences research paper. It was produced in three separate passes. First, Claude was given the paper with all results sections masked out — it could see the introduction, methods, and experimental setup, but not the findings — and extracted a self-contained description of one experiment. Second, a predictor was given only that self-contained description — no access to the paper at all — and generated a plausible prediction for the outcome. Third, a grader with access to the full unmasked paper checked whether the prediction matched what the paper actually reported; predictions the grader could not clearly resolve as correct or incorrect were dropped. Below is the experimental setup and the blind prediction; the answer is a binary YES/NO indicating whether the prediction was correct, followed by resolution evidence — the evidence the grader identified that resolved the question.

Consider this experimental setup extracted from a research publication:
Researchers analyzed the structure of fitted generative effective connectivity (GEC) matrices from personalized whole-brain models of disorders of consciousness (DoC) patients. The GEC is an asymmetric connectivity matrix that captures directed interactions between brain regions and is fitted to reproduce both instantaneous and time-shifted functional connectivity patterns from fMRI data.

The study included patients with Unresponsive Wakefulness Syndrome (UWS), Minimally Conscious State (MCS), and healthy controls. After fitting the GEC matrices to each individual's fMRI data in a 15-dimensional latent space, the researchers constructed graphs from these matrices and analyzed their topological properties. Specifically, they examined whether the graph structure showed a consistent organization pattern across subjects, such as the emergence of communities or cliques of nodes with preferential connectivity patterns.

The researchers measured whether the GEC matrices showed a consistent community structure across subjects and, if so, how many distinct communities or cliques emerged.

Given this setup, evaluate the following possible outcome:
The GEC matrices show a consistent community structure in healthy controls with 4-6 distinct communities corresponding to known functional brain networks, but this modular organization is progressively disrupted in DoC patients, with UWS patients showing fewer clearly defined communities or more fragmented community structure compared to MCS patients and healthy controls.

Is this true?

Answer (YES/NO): NO